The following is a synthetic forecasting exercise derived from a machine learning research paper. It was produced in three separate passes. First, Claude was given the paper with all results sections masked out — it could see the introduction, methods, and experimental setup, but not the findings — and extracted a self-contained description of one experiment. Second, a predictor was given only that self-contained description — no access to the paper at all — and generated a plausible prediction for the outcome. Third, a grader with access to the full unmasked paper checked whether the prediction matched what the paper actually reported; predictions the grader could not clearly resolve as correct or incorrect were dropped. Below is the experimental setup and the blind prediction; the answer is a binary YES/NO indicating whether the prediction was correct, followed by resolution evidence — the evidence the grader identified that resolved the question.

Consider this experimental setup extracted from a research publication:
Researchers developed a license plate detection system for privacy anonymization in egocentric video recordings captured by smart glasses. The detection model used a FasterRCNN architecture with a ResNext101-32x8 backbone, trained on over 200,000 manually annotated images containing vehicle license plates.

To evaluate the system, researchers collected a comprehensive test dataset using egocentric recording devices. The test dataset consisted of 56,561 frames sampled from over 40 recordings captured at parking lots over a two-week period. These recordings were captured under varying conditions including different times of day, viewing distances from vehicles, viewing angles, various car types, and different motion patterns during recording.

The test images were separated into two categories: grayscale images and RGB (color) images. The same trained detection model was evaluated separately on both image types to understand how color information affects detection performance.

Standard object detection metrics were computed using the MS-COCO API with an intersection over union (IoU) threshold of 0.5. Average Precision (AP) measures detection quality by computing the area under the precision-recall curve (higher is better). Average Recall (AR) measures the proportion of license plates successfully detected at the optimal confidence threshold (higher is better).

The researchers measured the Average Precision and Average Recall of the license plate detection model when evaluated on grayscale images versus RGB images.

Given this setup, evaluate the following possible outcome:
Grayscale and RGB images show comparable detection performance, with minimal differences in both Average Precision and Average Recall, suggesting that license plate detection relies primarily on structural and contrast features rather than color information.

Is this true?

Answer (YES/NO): YES